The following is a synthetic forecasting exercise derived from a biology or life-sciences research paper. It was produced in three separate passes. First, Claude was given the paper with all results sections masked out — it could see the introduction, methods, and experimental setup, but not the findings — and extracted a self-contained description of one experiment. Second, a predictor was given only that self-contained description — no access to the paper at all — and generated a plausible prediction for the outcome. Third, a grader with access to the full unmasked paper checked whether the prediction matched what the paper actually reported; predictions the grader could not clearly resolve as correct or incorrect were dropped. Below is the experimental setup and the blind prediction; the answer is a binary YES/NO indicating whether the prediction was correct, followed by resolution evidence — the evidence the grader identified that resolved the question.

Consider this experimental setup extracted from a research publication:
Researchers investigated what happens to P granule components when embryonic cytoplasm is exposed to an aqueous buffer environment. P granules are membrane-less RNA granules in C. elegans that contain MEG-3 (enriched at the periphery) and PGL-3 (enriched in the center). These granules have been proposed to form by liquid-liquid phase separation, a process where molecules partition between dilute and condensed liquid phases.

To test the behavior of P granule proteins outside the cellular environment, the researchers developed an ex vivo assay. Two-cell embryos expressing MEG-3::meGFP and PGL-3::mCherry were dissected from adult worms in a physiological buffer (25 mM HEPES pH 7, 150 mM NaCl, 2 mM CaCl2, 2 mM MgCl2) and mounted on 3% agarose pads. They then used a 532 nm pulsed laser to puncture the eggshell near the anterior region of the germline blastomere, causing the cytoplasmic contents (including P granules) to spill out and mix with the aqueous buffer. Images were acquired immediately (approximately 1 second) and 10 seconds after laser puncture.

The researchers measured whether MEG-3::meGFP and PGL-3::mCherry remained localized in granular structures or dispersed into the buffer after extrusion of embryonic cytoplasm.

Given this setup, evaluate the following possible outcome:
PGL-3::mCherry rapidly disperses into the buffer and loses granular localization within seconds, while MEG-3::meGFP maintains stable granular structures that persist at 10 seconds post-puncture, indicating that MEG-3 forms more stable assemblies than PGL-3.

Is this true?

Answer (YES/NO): YES